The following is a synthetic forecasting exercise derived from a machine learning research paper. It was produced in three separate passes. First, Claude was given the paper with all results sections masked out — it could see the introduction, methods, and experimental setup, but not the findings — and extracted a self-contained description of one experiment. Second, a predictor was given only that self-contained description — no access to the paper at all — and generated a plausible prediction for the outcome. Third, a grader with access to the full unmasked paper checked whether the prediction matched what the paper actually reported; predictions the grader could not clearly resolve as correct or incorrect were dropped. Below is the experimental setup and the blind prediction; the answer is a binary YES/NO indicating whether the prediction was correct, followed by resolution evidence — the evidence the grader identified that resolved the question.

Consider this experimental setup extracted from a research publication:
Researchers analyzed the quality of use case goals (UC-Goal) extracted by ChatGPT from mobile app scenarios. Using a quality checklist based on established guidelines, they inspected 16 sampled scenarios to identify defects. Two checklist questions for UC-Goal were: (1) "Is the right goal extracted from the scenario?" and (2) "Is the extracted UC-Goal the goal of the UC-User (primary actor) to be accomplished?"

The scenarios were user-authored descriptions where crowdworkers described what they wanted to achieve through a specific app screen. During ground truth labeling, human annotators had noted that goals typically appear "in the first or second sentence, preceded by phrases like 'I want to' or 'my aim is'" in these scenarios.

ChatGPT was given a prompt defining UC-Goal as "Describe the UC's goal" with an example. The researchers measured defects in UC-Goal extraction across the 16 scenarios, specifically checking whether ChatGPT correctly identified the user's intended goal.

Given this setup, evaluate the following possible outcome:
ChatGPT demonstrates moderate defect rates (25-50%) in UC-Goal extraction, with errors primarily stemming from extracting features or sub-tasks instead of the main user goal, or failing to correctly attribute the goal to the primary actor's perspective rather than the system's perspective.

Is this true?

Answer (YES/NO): NO